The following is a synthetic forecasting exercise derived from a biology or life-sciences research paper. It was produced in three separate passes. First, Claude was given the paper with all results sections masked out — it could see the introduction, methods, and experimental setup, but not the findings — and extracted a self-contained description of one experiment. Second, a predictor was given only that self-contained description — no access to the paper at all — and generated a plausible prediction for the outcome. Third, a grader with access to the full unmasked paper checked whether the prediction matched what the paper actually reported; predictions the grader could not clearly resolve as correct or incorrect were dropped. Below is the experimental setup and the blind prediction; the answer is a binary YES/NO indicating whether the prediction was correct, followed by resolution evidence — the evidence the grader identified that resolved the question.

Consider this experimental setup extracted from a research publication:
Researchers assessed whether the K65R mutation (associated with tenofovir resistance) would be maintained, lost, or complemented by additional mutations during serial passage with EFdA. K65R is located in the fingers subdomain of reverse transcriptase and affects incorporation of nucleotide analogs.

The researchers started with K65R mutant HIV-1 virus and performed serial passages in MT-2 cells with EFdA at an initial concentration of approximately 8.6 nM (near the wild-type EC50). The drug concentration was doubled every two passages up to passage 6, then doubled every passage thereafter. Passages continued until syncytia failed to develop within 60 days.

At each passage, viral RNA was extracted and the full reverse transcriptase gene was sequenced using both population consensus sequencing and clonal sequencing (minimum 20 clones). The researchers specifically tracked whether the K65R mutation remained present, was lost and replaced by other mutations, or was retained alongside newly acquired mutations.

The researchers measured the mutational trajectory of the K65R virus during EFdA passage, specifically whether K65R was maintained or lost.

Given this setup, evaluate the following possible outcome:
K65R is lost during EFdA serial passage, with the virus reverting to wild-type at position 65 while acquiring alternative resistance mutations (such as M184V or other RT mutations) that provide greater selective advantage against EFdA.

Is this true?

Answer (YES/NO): YES